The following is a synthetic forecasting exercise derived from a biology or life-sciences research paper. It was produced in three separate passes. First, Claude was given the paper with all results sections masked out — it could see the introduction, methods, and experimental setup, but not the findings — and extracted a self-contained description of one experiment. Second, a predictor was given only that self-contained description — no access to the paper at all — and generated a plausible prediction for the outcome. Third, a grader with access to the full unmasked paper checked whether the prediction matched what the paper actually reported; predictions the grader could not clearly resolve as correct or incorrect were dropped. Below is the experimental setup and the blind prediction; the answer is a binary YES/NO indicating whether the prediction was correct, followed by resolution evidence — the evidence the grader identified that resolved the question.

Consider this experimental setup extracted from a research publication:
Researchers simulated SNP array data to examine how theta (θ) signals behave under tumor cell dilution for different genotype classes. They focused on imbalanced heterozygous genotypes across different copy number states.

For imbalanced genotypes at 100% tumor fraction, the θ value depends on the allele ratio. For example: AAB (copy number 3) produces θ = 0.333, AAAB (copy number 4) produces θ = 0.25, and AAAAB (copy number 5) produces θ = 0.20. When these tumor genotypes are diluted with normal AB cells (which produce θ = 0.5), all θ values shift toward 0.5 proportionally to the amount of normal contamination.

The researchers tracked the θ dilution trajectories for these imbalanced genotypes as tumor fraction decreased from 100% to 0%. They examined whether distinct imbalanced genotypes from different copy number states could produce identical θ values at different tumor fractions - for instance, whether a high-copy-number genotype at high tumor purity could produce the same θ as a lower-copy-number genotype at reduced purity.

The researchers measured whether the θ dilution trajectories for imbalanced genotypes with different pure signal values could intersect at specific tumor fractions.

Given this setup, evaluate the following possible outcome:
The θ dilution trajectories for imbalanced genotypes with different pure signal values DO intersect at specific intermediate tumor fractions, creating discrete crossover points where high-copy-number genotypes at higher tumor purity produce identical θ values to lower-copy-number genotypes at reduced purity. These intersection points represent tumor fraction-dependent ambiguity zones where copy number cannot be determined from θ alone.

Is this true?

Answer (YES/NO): NO